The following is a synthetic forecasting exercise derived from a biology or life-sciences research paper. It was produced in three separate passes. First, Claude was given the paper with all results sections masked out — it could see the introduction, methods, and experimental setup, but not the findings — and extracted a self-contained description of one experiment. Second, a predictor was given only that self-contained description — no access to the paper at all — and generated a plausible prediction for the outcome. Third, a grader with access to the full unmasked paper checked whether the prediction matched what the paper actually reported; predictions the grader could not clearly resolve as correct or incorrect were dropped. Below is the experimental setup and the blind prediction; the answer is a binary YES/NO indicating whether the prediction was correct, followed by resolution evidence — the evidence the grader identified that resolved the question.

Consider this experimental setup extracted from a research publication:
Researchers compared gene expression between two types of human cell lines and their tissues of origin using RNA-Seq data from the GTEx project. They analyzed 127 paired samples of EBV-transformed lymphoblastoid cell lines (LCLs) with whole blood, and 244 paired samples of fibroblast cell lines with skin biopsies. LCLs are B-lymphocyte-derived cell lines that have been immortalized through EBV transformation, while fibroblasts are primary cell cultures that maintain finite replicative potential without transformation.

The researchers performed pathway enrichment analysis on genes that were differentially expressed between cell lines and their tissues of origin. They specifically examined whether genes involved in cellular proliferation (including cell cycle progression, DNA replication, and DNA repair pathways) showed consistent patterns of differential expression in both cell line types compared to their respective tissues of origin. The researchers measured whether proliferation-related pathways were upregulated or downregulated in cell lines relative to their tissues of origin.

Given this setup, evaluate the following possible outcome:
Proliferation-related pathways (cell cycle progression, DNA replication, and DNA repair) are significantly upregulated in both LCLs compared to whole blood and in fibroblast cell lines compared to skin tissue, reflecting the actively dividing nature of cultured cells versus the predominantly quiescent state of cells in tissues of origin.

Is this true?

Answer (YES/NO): YES